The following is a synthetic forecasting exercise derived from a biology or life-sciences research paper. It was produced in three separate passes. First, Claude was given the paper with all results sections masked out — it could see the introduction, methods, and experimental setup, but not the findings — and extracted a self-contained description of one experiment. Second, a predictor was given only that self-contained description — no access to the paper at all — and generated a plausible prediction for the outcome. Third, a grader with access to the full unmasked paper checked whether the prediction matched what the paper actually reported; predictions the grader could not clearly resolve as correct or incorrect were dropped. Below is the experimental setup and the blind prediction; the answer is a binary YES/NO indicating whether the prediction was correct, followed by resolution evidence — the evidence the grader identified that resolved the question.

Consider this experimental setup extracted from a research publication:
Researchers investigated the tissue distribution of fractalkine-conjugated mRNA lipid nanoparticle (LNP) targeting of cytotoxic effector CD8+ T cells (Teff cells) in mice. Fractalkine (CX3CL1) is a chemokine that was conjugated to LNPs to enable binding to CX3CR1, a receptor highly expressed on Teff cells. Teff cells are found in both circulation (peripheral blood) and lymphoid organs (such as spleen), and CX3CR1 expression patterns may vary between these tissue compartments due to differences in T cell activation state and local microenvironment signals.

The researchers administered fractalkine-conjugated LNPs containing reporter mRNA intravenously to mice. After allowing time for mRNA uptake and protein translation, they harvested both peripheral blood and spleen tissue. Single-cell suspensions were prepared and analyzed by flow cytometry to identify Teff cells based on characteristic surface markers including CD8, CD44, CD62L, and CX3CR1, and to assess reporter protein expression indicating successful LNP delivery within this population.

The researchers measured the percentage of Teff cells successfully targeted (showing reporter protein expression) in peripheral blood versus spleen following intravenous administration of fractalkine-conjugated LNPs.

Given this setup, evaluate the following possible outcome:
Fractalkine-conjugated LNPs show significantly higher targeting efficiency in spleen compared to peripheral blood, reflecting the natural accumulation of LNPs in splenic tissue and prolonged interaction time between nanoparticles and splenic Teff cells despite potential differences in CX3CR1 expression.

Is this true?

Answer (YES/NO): NO